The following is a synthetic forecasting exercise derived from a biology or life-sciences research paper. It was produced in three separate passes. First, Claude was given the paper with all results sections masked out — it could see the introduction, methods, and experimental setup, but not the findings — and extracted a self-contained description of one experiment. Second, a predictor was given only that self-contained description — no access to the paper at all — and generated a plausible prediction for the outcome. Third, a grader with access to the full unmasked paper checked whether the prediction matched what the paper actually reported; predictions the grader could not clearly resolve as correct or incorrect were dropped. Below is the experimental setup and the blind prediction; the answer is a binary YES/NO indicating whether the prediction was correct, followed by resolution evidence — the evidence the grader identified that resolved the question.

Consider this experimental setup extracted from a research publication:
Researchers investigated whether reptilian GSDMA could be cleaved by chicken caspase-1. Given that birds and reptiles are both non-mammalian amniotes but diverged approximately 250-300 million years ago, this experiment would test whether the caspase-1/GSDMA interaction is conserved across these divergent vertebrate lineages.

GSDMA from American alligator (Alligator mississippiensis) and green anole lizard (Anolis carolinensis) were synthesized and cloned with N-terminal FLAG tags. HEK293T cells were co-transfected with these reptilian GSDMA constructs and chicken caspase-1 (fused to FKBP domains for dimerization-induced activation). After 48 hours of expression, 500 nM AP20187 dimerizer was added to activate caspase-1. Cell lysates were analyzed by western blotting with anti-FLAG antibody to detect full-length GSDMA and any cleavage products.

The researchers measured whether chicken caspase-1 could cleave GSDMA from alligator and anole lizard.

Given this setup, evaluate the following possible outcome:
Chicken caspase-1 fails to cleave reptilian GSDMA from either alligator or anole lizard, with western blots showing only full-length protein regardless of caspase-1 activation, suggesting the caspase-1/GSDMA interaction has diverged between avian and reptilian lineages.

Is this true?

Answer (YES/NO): NO